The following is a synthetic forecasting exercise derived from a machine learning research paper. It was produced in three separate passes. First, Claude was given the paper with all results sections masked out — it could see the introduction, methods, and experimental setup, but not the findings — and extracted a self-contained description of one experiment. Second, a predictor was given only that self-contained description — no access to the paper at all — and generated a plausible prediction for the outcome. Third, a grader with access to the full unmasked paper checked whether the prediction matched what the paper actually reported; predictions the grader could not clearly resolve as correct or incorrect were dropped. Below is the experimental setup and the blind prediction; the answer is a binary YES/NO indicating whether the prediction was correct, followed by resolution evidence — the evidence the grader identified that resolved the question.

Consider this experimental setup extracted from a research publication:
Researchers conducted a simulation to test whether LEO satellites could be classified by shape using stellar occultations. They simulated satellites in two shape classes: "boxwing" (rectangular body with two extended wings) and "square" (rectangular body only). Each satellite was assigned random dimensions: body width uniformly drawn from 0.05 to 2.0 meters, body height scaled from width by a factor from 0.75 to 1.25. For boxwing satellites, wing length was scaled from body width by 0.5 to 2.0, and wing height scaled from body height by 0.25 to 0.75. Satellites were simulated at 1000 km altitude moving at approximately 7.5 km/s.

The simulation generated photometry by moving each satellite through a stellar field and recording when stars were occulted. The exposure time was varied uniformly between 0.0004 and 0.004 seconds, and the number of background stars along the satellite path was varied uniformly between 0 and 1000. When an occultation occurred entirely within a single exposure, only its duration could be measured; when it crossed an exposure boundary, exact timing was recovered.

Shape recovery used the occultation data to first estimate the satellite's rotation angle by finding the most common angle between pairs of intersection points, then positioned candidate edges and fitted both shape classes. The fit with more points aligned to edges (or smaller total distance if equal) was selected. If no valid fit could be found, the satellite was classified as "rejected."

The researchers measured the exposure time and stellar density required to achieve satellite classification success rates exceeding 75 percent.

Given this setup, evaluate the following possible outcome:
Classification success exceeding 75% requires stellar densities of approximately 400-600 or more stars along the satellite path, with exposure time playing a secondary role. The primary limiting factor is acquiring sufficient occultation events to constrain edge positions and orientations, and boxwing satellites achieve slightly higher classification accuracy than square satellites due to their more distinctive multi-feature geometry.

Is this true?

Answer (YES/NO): NO